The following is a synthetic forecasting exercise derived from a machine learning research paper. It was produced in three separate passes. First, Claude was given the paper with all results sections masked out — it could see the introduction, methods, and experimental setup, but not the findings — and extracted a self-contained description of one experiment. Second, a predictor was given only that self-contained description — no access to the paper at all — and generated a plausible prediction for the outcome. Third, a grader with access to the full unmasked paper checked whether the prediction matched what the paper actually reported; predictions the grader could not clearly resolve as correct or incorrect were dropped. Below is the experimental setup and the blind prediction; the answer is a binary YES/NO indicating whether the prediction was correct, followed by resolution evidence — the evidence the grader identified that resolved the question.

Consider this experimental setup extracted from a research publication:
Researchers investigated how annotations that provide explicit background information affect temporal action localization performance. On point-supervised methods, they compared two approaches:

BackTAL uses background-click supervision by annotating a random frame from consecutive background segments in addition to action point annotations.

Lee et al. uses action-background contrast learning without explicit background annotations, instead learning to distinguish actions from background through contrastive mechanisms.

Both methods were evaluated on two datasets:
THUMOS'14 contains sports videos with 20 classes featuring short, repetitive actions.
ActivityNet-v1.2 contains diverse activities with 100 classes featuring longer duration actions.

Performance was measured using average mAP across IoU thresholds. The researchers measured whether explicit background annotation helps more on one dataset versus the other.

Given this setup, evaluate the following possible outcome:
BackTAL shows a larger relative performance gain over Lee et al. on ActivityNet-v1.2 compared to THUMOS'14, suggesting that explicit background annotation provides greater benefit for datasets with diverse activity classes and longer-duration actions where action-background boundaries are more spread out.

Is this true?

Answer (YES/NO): YES